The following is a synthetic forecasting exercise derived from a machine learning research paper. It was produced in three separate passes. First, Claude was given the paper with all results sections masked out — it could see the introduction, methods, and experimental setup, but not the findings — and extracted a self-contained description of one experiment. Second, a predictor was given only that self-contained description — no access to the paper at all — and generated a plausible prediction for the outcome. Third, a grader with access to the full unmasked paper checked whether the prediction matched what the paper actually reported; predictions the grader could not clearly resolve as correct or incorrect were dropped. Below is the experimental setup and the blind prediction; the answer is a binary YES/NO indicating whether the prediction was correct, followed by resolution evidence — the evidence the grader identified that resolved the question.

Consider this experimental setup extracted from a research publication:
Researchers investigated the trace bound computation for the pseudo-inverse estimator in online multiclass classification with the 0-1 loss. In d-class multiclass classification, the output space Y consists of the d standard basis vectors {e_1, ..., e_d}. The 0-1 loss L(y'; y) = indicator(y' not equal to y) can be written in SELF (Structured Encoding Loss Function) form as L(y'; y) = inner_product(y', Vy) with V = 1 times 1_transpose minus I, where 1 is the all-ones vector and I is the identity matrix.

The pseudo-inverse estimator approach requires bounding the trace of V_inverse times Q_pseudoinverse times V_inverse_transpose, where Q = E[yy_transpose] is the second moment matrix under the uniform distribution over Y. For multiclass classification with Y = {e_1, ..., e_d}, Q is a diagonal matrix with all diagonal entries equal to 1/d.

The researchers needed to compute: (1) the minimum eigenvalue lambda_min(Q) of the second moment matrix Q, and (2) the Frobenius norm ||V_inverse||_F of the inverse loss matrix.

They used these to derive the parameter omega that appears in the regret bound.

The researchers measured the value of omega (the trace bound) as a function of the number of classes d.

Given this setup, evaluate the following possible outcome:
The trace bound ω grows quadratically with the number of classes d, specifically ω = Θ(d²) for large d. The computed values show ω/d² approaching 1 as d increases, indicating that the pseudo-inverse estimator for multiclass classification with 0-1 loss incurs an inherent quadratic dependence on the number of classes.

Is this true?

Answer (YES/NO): YES